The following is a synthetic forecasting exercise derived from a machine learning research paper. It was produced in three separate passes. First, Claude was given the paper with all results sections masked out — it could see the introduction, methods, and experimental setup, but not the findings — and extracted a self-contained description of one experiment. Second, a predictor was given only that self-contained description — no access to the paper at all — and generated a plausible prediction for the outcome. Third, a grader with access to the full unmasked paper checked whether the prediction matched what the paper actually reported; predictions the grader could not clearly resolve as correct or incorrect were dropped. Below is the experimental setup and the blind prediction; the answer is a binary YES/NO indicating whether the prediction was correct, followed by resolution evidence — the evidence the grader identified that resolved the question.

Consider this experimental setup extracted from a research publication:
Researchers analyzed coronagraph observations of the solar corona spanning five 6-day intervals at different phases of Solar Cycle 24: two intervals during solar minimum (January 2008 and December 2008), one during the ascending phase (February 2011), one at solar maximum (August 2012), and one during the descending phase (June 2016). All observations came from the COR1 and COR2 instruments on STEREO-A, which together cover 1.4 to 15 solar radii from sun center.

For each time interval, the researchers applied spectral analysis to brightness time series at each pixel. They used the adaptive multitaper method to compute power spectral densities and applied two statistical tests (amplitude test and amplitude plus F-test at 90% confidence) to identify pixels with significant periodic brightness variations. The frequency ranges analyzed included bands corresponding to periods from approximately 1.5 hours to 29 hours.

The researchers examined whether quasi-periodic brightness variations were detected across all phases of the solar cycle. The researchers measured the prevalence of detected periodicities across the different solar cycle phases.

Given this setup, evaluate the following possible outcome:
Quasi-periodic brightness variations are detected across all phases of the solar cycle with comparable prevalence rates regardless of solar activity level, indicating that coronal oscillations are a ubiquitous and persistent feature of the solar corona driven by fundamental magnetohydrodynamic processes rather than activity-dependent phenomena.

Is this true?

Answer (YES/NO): NO